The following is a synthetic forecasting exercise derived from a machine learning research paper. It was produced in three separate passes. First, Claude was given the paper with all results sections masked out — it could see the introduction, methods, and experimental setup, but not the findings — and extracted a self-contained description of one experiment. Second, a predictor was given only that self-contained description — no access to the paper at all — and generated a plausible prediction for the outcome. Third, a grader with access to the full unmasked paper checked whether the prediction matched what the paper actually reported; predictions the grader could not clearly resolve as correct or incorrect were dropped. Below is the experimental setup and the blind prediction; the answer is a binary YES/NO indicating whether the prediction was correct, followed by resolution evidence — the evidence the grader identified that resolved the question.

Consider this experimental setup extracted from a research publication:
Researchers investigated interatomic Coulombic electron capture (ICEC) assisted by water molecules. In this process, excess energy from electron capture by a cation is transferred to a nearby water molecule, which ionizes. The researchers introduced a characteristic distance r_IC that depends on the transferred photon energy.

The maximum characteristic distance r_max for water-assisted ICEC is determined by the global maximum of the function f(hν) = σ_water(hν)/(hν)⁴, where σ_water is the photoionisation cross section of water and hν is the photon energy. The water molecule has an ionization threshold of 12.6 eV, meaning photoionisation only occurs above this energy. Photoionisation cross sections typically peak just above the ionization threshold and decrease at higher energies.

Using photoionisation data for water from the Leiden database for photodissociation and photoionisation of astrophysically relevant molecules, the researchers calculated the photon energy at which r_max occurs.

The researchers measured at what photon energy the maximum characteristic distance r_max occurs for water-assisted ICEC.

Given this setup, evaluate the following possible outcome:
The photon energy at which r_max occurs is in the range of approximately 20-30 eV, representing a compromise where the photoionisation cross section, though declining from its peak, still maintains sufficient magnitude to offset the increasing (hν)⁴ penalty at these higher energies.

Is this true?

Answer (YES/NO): NO